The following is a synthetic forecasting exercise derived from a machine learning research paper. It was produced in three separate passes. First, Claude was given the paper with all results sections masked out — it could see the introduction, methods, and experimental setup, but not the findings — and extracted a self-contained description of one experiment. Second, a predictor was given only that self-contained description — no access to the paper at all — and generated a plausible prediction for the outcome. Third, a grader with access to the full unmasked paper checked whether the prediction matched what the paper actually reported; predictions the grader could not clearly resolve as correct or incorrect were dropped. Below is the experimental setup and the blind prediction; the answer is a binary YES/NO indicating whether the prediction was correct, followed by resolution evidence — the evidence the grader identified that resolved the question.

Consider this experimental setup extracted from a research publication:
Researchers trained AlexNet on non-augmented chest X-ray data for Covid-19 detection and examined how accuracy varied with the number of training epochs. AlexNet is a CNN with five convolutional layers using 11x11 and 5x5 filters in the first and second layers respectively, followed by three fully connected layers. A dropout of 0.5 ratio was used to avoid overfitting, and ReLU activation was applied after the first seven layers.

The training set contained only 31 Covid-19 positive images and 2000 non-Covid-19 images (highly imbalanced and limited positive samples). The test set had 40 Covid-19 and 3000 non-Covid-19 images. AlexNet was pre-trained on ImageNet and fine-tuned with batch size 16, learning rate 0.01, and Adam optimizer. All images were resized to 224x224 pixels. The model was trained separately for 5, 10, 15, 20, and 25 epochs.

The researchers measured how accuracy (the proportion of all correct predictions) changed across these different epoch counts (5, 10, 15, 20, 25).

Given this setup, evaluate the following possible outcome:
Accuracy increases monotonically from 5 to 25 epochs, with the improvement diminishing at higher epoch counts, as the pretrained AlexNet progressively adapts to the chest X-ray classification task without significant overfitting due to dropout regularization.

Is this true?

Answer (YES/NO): NO